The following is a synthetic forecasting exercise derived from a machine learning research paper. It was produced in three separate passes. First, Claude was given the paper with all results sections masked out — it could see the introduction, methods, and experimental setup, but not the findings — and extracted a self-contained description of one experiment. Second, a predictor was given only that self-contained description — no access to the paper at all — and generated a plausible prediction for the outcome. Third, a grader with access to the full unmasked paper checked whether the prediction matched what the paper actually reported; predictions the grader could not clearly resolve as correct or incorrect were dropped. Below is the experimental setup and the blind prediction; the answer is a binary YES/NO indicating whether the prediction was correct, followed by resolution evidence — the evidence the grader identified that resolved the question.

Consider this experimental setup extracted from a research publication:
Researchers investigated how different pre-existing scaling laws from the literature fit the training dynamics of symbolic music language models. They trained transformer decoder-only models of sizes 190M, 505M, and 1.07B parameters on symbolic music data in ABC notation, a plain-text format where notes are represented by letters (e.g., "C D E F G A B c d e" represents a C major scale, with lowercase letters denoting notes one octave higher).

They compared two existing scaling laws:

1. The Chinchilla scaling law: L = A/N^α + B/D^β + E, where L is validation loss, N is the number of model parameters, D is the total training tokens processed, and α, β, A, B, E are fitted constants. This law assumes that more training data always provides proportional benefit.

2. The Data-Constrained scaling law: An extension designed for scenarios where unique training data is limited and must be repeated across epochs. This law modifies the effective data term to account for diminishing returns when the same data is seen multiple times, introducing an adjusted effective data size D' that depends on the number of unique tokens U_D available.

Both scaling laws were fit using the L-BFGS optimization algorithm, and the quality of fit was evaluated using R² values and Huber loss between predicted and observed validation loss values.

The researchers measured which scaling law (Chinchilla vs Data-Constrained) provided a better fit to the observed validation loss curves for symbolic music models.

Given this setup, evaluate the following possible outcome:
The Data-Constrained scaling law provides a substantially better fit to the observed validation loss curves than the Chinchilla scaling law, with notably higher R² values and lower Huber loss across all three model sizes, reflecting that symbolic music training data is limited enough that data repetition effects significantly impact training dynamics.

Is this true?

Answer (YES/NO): NO